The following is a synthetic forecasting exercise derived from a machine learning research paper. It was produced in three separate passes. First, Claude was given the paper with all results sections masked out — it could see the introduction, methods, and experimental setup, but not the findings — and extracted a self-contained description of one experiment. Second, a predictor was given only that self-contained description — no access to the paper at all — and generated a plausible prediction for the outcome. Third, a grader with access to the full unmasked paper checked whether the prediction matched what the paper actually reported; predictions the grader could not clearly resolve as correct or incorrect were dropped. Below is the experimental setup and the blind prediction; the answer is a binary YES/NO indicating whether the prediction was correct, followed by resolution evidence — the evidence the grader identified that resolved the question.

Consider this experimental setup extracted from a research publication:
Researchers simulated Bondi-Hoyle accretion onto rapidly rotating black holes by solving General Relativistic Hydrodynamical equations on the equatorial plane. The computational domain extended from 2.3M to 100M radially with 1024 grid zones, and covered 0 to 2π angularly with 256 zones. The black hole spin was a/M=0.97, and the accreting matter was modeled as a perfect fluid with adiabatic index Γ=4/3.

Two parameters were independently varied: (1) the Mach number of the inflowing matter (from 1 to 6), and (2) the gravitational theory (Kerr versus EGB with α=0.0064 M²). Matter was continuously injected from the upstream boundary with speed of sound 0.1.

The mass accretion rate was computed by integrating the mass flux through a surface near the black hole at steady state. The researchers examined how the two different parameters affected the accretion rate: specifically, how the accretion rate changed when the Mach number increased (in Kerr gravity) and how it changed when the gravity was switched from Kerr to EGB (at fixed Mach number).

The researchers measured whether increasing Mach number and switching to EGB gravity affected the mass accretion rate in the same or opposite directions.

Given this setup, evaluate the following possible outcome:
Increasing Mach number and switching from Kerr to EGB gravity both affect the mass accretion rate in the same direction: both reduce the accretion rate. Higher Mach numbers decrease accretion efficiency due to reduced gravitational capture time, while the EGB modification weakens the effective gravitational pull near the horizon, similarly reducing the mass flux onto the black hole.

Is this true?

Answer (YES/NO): YES